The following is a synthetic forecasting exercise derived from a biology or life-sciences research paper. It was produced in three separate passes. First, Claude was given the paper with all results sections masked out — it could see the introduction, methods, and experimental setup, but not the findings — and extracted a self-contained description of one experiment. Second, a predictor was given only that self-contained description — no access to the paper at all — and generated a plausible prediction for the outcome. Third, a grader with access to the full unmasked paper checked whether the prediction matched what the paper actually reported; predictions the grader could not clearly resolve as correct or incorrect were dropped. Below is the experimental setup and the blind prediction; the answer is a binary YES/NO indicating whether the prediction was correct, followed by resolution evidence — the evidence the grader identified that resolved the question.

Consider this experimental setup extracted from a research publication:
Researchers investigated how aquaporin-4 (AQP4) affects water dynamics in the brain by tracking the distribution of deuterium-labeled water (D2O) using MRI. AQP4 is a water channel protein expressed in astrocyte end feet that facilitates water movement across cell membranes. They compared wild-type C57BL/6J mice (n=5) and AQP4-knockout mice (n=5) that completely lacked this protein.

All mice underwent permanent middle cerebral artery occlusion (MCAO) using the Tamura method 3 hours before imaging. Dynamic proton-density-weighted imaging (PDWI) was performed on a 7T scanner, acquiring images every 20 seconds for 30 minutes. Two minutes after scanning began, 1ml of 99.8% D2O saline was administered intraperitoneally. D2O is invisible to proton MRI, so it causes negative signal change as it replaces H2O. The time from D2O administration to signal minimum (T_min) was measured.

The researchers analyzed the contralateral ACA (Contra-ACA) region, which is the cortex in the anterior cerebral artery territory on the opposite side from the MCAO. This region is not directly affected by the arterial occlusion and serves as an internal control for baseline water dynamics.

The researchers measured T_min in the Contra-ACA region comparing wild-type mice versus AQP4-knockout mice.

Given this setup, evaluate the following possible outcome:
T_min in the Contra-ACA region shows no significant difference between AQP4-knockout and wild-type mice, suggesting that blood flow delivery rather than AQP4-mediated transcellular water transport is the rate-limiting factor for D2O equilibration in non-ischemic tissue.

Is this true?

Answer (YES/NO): NO